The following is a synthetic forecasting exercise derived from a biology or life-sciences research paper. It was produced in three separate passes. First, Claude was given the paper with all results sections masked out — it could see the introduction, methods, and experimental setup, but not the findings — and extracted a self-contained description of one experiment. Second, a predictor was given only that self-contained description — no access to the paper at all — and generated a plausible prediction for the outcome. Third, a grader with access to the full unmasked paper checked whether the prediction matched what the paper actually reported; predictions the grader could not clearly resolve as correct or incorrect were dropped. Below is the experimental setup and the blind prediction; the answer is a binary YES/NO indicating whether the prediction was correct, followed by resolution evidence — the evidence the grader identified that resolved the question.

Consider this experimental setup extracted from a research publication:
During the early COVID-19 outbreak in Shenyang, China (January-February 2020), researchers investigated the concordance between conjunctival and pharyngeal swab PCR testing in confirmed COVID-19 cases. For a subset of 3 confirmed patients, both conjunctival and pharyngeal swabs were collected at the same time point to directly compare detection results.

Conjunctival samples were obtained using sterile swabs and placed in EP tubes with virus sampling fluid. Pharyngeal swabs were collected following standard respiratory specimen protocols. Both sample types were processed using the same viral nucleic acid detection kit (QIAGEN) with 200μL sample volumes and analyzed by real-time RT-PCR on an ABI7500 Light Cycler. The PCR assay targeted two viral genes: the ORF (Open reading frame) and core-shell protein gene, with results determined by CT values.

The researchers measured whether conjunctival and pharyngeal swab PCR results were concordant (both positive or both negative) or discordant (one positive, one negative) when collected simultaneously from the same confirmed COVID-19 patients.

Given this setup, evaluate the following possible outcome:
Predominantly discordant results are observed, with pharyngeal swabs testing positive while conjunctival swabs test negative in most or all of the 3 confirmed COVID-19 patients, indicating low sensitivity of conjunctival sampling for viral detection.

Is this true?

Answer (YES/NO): YES